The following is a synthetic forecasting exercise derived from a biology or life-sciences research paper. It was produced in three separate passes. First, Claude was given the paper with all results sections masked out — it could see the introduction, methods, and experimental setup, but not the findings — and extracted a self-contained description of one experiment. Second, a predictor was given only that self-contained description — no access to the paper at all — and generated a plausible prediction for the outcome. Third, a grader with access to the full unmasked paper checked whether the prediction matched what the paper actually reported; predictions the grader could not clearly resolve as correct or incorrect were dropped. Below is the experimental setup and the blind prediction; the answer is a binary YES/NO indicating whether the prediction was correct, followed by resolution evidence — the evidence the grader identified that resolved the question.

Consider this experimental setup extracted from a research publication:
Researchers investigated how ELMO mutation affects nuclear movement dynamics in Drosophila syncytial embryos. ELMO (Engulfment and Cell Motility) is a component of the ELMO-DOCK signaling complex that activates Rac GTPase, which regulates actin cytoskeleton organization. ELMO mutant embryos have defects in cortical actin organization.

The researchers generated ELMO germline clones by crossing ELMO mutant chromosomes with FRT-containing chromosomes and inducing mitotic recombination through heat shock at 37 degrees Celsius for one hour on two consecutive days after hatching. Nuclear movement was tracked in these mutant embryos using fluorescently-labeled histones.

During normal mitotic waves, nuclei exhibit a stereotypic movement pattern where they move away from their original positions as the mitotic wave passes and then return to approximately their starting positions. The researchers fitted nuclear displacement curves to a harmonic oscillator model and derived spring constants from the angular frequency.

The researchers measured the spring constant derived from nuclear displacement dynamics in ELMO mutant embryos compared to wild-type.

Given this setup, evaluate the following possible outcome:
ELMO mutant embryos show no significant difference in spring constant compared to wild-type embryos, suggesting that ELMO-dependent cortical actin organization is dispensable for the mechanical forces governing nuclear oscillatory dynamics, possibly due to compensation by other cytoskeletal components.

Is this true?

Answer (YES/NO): NO